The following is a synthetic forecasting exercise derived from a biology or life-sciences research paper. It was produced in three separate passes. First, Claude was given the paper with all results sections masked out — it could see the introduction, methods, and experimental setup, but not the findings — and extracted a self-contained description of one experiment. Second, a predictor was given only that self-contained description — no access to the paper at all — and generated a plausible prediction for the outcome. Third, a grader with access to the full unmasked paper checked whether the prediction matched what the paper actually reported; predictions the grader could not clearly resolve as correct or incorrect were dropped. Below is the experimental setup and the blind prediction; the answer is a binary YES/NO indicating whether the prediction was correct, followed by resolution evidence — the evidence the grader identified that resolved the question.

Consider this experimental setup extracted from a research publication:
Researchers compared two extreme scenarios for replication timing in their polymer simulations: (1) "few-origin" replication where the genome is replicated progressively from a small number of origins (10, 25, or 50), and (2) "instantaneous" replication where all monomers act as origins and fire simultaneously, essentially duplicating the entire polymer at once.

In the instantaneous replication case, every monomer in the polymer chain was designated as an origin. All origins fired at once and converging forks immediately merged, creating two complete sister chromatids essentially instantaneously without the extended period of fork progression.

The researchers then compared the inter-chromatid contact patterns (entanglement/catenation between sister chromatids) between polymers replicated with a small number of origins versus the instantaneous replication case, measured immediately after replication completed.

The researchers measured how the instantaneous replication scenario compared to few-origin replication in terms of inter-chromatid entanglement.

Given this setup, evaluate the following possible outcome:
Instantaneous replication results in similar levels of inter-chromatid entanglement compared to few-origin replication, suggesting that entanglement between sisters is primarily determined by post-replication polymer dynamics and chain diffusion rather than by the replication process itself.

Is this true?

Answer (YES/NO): NO